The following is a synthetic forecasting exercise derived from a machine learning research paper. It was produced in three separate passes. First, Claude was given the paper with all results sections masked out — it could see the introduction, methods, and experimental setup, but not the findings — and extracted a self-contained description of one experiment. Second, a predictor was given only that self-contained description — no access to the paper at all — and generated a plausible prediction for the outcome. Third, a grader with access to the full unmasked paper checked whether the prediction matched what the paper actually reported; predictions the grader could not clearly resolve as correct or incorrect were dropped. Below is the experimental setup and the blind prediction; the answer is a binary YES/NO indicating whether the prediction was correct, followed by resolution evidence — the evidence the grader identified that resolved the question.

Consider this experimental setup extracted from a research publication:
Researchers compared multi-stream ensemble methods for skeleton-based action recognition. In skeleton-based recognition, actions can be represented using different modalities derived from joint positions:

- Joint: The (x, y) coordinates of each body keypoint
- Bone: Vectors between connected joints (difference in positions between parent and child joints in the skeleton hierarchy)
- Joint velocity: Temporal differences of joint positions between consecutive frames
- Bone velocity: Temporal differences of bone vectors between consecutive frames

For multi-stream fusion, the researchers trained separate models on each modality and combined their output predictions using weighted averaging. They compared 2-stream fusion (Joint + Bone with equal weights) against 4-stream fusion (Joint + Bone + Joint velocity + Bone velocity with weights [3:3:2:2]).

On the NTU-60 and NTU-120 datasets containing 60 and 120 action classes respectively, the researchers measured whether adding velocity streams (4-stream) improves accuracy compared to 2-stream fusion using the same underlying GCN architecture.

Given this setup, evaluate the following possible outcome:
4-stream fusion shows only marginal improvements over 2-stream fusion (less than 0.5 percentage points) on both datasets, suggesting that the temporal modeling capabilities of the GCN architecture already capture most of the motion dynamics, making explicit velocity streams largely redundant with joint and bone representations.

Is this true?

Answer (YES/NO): YES